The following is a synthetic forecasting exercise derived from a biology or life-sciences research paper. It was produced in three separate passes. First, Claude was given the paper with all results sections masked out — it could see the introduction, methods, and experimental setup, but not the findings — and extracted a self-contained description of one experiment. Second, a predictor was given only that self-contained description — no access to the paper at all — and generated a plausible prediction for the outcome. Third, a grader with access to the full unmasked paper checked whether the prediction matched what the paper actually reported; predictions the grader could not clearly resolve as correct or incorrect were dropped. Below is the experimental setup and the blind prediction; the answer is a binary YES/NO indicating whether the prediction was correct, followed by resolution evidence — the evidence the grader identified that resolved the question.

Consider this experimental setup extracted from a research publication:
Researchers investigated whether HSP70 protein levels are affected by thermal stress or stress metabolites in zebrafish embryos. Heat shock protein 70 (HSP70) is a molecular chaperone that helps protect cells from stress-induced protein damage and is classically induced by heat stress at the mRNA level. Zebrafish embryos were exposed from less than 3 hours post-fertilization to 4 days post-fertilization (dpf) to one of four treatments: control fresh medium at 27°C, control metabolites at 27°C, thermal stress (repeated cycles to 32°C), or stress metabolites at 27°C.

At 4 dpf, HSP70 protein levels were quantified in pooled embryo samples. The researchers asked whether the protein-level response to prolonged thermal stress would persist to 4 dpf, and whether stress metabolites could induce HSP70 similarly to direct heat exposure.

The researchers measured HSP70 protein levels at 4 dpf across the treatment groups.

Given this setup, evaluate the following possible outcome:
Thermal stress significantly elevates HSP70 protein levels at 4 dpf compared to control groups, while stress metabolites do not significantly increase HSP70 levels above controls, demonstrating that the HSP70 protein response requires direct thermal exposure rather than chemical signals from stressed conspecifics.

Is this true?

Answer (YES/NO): NO